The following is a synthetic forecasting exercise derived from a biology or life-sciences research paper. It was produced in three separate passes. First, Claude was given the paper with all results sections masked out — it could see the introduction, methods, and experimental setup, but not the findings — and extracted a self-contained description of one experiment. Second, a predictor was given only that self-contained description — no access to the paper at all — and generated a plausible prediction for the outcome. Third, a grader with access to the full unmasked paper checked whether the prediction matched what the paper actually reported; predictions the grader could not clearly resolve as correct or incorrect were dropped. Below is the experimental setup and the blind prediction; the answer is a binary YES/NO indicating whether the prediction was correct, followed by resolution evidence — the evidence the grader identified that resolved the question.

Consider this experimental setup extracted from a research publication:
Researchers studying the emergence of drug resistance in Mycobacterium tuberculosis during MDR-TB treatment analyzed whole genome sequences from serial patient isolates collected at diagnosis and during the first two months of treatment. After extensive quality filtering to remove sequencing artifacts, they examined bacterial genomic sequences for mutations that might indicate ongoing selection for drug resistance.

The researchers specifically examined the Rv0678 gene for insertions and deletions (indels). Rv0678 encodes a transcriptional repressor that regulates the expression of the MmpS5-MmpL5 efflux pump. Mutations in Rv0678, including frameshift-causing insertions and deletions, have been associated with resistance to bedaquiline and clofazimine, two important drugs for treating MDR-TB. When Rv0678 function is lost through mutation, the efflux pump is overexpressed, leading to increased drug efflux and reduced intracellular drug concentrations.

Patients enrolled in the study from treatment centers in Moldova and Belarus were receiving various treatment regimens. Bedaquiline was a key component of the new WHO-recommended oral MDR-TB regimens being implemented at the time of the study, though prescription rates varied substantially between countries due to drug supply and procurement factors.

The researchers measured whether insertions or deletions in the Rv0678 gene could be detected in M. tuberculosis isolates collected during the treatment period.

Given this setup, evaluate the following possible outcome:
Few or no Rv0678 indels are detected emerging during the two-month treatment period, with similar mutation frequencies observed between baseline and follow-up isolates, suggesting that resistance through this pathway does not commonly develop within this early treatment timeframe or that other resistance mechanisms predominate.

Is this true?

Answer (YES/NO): NO